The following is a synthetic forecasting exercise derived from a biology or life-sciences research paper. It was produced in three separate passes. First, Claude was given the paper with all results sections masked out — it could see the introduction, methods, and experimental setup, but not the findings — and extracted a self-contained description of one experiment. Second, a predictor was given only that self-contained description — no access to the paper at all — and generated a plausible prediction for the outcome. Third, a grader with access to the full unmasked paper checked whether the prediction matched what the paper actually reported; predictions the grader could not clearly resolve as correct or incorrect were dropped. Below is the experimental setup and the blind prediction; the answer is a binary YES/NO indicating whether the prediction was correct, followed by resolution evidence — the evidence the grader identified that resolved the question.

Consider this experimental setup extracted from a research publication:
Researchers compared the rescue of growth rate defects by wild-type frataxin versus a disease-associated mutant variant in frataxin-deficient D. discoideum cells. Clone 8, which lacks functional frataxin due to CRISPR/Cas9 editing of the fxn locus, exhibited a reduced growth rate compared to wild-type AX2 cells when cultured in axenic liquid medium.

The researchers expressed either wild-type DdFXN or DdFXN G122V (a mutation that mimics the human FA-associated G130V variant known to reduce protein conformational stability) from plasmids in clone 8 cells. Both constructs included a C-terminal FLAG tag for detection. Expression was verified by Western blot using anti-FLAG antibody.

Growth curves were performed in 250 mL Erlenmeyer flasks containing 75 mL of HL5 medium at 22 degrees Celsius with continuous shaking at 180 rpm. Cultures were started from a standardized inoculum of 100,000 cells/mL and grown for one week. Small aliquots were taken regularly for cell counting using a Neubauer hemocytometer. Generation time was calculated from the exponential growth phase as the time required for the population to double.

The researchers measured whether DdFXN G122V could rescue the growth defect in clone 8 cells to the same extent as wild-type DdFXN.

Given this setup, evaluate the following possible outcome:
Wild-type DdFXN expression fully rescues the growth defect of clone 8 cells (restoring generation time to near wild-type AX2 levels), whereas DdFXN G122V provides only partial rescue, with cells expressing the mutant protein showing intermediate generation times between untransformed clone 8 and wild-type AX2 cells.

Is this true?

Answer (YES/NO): NO